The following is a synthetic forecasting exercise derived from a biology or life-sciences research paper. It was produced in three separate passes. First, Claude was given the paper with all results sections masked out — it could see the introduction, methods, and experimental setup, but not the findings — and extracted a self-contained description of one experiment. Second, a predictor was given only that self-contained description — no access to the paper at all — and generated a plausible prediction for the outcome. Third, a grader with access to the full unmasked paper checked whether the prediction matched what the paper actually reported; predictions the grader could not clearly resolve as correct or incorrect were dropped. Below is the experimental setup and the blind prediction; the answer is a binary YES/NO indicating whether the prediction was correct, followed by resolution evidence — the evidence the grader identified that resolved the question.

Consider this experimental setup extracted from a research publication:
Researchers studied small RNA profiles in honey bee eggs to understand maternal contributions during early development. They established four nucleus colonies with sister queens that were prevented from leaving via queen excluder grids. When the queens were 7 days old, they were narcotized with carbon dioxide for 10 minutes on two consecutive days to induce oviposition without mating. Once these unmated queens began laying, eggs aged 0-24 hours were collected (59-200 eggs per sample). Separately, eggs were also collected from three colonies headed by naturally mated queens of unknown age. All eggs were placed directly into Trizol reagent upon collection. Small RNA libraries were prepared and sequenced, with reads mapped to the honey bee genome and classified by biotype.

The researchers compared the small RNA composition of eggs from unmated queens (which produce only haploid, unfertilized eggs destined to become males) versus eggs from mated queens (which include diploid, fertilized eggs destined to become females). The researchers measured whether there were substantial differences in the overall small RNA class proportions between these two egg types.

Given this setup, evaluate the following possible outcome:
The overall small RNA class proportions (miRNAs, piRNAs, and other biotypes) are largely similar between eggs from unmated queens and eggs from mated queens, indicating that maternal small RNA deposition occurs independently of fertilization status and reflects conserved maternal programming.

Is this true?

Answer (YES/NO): NO